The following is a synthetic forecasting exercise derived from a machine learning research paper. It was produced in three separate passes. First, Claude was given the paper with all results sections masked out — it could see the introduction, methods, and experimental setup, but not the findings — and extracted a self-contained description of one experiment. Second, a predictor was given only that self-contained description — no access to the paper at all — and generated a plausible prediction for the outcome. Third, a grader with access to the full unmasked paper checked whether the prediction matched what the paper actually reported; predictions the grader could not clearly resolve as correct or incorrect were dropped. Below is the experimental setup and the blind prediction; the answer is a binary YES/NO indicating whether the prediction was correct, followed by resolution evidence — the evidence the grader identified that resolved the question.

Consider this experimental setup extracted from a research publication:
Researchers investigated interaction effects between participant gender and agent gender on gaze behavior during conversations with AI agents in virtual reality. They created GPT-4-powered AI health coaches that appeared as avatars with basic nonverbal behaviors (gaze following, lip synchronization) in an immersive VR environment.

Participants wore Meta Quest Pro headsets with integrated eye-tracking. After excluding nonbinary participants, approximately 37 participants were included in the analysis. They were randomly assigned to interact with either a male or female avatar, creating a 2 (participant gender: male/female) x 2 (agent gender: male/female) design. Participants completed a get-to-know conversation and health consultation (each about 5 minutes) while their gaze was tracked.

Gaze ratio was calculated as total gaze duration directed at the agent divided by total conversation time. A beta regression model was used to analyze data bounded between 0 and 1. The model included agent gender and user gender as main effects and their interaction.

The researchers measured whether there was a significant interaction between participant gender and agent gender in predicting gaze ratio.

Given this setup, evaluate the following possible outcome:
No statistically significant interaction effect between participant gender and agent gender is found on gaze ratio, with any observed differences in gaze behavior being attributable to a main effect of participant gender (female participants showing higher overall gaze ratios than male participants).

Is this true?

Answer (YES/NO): NO